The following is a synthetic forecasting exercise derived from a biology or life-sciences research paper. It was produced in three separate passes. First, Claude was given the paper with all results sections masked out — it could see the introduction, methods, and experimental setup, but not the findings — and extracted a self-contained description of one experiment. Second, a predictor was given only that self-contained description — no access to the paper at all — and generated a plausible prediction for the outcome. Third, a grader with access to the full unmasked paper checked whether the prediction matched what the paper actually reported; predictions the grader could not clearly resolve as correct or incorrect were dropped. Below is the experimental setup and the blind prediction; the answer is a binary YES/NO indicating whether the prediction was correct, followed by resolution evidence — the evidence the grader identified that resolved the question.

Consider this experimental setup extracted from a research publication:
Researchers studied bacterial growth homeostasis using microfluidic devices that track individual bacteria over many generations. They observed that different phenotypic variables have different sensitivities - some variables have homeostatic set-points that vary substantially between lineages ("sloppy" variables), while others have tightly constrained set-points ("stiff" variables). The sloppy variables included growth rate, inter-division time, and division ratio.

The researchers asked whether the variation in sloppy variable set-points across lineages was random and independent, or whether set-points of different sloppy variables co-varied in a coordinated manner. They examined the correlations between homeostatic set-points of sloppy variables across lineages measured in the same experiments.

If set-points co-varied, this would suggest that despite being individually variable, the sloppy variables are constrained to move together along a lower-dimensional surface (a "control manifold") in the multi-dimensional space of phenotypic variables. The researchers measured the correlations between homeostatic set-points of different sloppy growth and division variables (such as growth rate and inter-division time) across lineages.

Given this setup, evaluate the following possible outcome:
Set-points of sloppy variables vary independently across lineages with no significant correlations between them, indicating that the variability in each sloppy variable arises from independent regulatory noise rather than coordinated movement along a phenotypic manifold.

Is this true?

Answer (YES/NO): NO